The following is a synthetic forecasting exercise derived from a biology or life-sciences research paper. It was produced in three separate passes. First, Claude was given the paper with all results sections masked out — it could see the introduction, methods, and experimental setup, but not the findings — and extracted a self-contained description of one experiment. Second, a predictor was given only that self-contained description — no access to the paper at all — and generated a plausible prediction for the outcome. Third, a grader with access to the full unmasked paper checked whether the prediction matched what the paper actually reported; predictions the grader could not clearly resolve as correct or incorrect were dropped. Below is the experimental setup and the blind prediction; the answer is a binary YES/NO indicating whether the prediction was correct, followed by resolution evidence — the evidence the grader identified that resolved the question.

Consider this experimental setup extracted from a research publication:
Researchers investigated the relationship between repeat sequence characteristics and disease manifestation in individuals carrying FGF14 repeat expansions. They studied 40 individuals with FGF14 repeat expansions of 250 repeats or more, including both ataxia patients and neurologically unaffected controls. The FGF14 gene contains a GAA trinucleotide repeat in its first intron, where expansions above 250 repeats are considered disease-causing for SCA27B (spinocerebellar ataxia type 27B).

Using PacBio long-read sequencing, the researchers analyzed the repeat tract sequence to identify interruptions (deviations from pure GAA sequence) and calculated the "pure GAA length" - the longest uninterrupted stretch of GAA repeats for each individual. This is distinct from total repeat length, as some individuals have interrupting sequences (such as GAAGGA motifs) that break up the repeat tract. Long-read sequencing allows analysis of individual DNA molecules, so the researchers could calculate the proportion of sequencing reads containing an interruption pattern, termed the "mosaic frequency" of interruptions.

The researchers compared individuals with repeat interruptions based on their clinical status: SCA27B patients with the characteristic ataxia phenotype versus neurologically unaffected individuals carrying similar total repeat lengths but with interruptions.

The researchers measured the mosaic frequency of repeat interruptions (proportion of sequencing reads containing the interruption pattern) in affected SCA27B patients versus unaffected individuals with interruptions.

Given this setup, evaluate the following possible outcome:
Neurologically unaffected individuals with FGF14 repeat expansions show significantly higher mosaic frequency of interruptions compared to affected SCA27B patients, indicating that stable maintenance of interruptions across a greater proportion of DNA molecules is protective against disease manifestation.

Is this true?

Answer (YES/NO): YES